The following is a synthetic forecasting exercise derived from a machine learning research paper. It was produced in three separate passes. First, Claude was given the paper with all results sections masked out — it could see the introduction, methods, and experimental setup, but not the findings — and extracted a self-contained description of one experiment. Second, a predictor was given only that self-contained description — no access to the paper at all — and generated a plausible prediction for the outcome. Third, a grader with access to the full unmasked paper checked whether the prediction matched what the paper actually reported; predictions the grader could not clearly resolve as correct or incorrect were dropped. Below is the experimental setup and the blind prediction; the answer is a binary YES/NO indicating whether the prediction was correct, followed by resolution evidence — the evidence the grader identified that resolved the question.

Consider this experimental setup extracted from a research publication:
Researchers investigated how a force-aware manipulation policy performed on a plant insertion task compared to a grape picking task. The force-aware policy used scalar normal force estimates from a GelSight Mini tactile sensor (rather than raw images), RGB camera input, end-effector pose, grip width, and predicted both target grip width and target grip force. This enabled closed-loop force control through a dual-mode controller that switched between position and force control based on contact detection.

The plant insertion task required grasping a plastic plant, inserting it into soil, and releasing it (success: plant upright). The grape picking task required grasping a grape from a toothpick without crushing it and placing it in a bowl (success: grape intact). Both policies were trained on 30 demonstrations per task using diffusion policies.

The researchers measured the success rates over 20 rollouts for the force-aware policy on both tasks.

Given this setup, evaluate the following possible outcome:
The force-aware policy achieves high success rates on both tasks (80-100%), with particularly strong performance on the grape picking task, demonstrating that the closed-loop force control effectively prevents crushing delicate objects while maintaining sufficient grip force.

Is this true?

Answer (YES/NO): NO